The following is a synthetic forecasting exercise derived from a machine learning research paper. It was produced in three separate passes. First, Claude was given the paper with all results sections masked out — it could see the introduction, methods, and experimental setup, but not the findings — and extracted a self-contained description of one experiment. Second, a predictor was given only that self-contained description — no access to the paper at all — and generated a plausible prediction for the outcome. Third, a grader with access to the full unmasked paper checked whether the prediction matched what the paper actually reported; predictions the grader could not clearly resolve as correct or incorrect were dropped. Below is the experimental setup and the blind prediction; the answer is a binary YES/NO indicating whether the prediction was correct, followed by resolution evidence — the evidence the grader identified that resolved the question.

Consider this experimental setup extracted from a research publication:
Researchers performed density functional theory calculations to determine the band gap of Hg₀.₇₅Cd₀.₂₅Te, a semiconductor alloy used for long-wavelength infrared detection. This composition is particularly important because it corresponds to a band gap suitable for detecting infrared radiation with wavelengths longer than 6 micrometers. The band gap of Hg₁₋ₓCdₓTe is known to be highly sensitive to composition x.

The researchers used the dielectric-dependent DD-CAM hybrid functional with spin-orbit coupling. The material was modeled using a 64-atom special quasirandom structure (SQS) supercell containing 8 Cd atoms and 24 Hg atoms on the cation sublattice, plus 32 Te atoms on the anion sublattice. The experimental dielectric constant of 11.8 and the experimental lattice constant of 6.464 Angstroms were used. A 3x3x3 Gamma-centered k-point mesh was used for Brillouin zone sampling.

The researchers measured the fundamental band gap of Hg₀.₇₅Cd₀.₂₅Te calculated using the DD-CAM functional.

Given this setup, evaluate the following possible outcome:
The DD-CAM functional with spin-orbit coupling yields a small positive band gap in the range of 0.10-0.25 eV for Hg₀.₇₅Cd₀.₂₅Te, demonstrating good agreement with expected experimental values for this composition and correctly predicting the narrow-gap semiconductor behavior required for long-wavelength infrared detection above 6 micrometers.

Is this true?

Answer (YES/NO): YES